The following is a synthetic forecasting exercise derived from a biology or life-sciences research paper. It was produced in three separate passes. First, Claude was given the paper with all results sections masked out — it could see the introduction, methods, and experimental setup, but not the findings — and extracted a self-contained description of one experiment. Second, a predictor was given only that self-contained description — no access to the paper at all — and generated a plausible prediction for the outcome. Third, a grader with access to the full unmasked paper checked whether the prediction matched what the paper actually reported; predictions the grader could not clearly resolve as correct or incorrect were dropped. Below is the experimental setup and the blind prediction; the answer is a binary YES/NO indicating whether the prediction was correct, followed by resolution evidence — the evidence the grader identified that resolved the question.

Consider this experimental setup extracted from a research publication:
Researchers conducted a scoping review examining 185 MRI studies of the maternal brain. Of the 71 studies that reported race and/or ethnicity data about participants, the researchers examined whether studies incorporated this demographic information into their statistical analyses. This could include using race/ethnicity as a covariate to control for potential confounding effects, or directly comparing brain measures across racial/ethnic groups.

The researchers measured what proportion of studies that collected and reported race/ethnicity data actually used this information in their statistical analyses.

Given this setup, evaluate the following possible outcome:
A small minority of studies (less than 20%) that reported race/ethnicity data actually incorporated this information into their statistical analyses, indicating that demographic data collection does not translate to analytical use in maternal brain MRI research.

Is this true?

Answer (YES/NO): YES